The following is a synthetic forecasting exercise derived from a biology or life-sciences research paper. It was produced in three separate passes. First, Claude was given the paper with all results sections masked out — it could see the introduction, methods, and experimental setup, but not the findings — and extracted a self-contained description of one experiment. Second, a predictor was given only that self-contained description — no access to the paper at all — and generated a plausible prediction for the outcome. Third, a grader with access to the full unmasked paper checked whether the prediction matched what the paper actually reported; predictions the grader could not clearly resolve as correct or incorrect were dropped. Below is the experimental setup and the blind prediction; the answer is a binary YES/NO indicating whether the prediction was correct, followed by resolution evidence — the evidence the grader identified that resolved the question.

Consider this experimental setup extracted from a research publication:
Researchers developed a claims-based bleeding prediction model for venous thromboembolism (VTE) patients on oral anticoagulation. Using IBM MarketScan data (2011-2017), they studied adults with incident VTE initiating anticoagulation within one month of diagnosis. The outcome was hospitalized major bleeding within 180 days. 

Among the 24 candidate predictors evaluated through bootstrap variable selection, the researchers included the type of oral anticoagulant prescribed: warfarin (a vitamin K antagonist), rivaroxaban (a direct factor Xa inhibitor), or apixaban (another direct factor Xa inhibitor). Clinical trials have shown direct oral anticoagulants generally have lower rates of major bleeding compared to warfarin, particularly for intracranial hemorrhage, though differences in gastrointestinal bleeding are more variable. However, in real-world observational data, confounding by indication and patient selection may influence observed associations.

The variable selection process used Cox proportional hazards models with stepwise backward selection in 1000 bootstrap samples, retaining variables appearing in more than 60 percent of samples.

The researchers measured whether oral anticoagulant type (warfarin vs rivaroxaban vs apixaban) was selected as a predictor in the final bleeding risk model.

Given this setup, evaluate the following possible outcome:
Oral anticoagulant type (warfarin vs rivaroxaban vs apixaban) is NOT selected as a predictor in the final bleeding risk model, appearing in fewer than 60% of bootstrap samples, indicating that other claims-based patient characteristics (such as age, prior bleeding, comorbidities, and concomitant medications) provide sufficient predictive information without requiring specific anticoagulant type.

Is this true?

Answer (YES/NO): NO